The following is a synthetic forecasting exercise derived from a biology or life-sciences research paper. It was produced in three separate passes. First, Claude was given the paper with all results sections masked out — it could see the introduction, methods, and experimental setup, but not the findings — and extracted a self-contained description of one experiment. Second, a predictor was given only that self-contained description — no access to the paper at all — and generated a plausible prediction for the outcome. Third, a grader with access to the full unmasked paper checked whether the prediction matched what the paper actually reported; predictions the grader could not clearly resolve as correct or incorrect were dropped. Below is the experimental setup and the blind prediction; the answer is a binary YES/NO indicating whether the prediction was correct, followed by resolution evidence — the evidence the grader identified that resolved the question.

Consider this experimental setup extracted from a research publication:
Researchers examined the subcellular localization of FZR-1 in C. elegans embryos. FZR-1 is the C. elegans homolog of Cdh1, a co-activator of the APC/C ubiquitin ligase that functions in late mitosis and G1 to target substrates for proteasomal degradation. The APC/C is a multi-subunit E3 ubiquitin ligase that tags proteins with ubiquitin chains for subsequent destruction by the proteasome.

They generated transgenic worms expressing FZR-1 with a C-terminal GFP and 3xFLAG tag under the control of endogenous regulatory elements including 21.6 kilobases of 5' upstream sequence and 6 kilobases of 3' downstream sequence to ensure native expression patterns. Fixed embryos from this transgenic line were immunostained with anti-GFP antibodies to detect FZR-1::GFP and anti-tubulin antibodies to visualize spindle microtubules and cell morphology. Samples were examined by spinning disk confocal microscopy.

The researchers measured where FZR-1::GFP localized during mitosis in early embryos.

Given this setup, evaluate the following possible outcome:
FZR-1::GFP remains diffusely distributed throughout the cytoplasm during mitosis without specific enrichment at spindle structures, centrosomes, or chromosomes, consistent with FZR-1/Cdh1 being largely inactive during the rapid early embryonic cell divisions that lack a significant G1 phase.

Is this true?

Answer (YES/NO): NO